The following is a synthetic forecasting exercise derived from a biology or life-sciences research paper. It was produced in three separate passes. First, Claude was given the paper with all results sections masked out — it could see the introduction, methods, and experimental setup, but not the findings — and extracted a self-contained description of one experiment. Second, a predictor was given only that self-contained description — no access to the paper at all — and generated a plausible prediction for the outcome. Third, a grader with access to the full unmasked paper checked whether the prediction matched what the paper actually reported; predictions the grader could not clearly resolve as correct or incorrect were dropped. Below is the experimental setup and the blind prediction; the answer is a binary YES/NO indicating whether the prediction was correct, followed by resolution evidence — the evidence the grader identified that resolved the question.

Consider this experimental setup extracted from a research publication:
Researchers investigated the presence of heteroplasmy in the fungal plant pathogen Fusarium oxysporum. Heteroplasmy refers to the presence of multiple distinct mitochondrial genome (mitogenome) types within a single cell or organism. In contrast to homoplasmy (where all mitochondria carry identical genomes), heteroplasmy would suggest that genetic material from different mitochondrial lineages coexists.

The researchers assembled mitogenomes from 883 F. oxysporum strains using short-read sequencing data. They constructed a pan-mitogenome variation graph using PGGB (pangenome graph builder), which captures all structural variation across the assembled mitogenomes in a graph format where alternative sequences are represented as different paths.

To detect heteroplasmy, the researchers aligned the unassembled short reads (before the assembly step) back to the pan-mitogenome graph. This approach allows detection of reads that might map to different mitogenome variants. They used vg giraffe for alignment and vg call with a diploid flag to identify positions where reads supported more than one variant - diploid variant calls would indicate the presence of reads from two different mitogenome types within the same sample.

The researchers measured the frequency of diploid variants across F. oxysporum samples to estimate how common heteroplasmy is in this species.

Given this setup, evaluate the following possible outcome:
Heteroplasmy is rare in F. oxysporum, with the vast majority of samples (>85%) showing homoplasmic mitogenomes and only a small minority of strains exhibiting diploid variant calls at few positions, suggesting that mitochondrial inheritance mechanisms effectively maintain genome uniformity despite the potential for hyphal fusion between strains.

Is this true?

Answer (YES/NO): NO